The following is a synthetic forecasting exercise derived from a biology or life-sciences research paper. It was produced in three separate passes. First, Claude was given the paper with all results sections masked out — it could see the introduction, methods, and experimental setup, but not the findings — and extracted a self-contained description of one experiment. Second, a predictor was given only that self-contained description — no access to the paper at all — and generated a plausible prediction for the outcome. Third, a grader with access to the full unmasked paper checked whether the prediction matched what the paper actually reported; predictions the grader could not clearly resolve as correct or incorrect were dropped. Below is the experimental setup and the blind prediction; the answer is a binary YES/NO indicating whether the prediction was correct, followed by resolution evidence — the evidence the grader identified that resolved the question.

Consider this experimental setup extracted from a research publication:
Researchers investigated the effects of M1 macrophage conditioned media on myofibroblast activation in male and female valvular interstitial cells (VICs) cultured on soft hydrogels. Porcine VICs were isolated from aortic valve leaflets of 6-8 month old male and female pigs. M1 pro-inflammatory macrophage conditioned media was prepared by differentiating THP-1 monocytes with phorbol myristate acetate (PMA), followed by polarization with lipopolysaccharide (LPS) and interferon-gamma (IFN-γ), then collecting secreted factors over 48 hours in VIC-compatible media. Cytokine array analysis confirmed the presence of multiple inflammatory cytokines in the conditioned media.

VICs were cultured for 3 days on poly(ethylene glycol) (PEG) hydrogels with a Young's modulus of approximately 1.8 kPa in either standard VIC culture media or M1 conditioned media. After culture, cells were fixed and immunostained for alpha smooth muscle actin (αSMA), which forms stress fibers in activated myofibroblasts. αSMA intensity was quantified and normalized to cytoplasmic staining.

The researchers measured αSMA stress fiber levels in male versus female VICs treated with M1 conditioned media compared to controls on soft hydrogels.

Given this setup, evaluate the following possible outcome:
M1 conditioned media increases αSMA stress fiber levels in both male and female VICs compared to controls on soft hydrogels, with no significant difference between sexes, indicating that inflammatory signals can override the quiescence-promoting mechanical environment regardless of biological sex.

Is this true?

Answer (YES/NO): NO